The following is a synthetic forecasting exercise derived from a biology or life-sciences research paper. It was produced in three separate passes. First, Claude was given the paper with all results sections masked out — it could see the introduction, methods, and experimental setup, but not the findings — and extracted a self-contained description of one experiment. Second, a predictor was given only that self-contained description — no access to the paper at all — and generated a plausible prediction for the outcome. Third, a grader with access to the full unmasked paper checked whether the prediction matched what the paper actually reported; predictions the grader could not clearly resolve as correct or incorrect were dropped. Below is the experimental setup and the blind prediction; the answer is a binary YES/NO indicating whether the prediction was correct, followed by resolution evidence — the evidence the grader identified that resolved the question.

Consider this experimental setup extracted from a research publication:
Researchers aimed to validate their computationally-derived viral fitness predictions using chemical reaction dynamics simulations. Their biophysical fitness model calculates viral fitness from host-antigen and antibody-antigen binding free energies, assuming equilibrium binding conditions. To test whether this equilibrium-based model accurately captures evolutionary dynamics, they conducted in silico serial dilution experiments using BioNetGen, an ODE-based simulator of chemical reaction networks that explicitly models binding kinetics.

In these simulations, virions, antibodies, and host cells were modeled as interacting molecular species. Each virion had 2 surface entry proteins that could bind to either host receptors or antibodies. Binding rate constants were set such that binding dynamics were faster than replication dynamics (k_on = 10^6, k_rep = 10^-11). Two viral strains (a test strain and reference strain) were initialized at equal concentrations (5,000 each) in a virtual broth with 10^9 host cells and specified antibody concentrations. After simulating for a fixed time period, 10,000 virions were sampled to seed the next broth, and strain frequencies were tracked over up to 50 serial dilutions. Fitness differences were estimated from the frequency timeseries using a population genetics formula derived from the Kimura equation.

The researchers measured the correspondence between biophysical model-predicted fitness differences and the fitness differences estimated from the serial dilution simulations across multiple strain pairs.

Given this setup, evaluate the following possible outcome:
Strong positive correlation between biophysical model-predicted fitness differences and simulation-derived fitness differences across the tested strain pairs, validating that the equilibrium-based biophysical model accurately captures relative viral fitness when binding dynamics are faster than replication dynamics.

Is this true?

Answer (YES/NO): YES